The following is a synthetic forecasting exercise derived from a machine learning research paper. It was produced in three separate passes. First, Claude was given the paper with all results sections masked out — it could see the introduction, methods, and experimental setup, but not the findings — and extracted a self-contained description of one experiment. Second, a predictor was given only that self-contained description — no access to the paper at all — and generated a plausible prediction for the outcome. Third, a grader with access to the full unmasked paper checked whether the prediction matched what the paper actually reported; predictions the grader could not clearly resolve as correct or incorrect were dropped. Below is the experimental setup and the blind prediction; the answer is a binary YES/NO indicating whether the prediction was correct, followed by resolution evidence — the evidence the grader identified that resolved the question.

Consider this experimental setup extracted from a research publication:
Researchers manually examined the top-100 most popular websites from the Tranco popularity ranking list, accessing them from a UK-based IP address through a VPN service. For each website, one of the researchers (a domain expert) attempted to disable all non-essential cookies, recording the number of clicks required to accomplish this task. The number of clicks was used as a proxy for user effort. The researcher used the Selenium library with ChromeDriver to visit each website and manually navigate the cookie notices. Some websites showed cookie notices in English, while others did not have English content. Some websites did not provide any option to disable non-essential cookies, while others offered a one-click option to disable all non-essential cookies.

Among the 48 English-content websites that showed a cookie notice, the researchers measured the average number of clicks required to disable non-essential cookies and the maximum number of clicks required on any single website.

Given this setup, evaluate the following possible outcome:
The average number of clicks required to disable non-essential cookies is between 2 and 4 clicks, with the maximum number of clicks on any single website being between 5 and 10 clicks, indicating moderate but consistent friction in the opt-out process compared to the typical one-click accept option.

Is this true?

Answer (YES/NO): NO